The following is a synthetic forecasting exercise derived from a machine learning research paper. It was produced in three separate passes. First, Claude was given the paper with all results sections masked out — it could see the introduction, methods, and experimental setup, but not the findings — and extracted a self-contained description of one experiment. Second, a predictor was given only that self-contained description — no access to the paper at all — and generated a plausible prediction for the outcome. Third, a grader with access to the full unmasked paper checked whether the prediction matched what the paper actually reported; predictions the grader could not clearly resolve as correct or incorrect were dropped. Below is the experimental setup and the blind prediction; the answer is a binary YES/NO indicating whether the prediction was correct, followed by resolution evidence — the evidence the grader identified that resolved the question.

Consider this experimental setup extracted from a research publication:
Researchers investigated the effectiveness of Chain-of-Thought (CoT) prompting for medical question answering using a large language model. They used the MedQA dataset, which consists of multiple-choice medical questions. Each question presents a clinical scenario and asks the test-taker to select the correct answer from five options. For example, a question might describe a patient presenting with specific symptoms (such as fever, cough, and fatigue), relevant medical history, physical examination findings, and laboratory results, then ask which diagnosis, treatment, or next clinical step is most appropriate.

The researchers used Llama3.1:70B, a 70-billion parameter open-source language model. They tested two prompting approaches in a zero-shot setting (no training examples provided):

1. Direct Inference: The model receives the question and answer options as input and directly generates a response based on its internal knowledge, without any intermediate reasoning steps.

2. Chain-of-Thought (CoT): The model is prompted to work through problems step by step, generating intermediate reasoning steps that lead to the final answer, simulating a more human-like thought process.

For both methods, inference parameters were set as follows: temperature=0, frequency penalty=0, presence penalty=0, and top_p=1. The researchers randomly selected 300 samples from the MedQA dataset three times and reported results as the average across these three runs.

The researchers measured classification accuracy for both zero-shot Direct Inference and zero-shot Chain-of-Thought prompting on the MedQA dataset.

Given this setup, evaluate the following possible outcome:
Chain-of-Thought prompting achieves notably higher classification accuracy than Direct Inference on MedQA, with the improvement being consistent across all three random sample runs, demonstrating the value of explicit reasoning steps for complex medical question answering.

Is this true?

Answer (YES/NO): NO